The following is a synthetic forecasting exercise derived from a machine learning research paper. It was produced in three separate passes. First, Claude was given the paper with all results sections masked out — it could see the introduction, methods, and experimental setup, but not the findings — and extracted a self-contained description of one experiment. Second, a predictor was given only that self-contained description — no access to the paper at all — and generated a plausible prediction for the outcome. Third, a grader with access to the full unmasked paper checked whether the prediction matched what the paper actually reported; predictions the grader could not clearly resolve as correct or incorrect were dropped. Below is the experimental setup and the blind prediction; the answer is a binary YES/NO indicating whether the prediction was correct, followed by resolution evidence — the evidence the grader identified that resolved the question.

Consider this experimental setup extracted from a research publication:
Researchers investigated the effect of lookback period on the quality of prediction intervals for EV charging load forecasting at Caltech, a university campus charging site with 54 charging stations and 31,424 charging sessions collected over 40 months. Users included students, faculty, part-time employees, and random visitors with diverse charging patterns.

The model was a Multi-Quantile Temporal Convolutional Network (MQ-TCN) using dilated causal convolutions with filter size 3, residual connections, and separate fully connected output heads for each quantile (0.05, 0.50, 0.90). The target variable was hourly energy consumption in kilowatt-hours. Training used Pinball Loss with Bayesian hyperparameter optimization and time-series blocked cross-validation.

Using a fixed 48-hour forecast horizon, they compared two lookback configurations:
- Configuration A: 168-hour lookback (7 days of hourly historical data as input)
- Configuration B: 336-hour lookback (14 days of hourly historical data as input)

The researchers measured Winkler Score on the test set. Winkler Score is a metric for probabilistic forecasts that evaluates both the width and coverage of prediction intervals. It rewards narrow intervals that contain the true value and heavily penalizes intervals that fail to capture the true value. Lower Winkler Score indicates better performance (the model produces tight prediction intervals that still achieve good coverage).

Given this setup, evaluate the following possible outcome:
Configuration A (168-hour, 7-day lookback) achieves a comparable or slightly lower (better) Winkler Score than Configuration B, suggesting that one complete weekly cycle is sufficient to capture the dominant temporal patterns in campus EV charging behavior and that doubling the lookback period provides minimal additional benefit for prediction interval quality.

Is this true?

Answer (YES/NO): NO